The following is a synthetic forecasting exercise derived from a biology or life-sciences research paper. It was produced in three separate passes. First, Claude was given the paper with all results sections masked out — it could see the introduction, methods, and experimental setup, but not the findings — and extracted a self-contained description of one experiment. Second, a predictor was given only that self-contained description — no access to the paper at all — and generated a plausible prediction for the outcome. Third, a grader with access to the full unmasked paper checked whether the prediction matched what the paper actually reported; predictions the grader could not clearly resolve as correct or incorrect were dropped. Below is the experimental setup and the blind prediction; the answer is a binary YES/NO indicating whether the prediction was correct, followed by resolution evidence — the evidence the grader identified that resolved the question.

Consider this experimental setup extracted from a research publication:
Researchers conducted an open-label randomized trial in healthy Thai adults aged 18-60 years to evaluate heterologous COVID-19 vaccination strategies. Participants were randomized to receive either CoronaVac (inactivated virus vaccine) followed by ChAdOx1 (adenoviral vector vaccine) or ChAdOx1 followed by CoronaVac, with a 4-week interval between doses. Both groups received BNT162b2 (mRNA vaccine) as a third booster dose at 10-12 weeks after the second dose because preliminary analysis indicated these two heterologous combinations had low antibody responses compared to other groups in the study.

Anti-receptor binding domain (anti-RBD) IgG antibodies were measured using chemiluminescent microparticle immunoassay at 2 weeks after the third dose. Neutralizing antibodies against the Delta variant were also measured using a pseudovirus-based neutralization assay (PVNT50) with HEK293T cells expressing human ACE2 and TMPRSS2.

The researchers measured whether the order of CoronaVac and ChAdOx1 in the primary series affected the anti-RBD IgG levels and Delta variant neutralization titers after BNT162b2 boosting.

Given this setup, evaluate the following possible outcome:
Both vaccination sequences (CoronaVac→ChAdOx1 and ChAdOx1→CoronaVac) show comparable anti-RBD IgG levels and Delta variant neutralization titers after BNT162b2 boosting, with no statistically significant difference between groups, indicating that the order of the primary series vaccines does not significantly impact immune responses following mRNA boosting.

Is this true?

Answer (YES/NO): NO